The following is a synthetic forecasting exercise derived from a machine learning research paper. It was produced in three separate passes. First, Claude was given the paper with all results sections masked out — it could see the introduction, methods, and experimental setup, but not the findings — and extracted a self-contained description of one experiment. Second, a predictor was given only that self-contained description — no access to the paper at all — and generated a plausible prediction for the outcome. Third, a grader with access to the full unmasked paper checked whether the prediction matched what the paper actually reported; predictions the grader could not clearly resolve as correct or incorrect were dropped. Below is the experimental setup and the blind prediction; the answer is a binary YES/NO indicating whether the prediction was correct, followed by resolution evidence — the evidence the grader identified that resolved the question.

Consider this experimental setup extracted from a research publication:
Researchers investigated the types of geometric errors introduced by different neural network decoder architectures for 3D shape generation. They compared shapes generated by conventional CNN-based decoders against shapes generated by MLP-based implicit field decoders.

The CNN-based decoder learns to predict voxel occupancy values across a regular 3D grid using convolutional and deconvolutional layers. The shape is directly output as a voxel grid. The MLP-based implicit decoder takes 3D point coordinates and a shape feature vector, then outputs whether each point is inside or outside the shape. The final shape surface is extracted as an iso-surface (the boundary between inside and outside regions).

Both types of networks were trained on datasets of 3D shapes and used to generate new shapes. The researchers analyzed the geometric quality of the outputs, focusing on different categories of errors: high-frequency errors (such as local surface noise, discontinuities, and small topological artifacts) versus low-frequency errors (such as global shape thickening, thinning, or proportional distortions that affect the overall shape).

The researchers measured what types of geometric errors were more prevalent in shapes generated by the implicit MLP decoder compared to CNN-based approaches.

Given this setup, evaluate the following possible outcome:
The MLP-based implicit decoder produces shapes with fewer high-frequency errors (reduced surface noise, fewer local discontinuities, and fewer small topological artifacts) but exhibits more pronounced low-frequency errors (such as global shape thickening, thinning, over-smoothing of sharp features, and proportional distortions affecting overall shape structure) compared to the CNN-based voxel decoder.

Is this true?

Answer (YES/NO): YES